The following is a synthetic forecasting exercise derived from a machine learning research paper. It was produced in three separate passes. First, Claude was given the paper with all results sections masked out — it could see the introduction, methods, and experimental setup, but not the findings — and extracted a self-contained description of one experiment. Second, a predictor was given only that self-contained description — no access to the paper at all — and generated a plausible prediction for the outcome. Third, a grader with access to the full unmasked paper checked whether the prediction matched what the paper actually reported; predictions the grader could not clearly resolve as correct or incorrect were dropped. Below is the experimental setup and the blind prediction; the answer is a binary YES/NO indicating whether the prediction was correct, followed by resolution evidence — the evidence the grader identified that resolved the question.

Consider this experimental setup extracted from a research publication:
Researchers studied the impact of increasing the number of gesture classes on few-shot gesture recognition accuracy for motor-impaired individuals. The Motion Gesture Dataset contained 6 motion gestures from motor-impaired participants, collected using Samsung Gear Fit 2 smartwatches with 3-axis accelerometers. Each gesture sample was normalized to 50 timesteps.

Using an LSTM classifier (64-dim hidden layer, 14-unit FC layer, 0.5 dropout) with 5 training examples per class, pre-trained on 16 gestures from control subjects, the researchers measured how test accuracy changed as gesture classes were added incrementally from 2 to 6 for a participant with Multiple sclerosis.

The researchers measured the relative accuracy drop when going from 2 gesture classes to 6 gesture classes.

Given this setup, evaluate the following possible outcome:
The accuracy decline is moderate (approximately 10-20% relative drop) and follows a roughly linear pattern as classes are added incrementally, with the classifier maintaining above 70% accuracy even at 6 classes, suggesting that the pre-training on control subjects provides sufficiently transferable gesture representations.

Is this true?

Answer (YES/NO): NO